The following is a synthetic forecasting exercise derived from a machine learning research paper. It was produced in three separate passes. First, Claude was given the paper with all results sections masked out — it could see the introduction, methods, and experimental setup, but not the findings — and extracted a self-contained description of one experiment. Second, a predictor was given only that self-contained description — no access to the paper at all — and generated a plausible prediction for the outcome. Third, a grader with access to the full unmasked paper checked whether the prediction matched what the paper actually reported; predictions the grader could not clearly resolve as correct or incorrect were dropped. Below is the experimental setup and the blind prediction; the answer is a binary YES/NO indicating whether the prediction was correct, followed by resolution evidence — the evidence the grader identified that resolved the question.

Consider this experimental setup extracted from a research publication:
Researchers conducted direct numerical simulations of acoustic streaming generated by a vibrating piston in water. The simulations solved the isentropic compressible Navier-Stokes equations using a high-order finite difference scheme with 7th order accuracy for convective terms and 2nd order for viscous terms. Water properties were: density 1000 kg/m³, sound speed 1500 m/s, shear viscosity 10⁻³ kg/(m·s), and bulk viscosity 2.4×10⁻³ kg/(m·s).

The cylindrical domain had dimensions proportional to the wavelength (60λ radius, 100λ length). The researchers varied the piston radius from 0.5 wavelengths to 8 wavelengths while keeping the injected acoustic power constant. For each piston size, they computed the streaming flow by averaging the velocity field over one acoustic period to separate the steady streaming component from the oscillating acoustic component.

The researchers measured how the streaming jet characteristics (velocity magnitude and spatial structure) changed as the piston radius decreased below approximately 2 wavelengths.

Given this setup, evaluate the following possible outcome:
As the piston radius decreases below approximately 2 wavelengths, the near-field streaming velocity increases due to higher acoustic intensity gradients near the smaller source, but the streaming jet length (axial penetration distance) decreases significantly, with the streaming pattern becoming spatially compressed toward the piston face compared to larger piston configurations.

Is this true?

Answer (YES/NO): NO